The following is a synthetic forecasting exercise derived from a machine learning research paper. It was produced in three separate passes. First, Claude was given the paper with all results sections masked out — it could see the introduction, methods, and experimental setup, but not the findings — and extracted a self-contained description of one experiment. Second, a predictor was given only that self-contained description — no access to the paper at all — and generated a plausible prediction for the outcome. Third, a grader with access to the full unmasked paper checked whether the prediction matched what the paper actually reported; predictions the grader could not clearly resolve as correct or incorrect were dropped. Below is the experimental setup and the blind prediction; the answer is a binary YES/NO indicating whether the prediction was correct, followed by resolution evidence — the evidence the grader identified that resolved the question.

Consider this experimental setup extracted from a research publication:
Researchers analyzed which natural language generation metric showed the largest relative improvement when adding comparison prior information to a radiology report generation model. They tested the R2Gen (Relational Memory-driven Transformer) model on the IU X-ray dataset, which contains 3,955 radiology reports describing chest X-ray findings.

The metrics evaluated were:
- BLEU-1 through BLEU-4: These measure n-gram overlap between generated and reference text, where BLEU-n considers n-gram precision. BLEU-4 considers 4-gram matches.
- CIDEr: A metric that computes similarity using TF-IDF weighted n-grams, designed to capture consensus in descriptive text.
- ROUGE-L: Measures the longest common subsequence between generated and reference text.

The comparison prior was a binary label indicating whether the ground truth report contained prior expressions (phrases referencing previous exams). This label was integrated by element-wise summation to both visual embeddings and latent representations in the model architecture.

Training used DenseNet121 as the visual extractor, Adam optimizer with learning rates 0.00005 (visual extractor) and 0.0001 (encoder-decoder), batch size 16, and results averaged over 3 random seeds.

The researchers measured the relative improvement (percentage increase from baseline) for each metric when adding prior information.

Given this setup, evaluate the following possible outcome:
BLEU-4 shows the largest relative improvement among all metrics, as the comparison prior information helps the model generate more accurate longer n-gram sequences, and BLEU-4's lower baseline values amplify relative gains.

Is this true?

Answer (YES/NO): NO